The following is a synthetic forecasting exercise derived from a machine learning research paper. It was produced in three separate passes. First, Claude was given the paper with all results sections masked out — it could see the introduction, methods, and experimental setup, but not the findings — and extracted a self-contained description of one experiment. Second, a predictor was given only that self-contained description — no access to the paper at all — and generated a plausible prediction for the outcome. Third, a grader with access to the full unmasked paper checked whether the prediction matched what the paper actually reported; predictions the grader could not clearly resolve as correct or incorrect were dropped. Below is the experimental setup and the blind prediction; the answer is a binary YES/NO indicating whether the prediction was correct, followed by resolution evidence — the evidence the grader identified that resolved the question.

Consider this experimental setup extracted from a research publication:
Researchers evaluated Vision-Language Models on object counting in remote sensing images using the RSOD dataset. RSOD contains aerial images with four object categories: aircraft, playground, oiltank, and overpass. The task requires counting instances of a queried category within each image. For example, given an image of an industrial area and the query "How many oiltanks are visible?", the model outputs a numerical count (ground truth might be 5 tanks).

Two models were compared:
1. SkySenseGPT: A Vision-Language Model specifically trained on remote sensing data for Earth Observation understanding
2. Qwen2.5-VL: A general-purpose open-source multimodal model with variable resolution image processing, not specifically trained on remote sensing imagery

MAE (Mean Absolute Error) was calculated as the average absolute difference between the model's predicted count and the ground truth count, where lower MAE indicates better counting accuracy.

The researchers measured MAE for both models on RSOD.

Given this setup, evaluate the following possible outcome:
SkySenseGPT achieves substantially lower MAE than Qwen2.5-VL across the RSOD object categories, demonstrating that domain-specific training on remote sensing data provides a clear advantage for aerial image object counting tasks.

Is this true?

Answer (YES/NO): NO